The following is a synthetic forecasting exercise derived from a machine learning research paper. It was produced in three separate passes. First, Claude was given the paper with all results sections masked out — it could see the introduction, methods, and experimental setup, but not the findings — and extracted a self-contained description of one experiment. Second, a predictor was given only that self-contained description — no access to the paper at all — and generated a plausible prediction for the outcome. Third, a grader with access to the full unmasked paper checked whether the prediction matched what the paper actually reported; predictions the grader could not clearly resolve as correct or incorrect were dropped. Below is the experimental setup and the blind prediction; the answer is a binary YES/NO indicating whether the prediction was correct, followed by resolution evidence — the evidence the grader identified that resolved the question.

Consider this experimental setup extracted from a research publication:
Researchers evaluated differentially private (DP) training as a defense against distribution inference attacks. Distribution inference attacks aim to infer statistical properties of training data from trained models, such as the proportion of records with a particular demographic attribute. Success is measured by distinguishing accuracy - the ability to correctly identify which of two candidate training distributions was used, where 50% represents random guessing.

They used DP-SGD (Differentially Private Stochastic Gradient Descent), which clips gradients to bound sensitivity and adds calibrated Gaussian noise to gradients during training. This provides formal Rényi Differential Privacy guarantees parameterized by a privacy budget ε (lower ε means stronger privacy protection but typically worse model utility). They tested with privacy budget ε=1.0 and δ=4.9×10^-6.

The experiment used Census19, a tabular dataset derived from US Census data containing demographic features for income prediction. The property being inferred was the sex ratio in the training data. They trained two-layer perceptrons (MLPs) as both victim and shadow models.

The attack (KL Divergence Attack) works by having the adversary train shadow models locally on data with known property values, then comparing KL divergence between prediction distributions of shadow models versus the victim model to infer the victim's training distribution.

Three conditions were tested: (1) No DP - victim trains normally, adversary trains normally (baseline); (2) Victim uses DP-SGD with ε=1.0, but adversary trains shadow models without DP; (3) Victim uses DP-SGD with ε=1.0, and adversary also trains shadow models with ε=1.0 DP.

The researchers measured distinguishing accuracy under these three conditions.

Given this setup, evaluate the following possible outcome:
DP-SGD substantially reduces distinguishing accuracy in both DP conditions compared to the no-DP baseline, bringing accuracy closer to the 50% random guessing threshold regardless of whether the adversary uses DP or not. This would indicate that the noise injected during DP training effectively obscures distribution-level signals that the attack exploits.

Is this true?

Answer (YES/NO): NO